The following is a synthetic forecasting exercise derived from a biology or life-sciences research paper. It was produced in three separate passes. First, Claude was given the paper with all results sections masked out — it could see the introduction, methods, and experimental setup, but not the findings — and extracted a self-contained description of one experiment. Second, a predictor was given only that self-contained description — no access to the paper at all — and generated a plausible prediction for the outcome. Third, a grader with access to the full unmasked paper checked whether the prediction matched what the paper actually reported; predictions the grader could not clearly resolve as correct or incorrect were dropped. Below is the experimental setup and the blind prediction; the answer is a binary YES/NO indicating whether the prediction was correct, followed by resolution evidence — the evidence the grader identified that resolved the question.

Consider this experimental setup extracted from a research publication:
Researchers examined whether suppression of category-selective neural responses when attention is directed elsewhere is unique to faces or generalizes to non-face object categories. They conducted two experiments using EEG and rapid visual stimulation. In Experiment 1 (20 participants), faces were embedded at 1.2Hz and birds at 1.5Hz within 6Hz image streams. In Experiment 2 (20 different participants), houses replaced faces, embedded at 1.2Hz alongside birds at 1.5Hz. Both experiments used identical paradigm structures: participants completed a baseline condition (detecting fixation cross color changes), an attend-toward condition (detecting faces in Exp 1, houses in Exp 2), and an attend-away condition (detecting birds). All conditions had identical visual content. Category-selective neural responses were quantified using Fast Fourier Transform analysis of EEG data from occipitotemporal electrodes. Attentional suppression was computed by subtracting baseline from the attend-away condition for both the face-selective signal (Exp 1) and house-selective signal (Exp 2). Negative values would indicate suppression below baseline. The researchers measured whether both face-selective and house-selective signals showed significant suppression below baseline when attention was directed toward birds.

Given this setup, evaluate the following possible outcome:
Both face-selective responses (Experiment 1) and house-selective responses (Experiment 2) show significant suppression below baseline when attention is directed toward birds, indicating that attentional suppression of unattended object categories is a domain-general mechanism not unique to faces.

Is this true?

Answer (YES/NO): NO